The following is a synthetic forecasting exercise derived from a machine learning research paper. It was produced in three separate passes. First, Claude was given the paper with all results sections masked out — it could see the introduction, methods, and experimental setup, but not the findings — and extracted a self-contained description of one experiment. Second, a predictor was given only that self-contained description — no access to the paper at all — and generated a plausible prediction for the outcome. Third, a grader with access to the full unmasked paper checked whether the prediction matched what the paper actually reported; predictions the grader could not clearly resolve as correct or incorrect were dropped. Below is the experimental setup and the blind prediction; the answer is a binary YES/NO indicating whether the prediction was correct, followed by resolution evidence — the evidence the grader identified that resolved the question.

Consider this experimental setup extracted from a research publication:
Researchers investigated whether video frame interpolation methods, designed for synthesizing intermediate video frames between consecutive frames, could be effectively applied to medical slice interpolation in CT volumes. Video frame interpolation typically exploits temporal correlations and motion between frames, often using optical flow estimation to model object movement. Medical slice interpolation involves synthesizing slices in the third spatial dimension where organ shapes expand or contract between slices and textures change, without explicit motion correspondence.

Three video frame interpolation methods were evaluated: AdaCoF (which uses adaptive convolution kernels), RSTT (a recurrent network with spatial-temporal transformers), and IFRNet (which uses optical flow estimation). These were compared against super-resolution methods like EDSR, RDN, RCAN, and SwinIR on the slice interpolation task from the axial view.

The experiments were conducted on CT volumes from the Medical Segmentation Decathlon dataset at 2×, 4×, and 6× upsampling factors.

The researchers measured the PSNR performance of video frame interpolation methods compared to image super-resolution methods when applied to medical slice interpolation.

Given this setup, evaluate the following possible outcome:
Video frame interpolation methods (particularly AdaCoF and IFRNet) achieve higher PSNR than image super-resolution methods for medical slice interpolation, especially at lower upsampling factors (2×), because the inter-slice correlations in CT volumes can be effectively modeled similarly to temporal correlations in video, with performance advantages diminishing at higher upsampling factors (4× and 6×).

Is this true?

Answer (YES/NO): NO